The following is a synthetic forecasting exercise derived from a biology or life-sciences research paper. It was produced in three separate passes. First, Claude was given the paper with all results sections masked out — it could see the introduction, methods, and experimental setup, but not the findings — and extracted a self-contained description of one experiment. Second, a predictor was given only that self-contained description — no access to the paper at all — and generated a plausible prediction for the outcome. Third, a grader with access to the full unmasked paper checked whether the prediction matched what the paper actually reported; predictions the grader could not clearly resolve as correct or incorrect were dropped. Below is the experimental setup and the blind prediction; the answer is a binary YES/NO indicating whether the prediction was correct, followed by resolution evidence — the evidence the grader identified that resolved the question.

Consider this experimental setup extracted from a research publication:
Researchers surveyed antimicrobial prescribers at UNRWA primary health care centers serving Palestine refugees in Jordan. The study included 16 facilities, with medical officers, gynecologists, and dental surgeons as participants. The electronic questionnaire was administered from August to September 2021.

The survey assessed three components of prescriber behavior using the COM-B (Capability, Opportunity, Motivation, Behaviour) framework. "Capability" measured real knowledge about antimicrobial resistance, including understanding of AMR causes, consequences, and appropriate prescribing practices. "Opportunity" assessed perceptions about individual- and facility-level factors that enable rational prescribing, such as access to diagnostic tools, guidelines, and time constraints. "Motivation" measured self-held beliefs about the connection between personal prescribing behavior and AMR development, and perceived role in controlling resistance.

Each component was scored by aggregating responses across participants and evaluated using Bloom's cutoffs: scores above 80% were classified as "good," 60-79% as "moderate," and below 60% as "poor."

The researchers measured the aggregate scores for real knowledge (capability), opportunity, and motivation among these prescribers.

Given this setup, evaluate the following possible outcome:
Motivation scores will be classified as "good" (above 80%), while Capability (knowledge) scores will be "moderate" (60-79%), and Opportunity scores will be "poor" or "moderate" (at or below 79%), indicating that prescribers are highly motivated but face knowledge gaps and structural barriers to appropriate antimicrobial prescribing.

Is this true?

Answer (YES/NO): NO